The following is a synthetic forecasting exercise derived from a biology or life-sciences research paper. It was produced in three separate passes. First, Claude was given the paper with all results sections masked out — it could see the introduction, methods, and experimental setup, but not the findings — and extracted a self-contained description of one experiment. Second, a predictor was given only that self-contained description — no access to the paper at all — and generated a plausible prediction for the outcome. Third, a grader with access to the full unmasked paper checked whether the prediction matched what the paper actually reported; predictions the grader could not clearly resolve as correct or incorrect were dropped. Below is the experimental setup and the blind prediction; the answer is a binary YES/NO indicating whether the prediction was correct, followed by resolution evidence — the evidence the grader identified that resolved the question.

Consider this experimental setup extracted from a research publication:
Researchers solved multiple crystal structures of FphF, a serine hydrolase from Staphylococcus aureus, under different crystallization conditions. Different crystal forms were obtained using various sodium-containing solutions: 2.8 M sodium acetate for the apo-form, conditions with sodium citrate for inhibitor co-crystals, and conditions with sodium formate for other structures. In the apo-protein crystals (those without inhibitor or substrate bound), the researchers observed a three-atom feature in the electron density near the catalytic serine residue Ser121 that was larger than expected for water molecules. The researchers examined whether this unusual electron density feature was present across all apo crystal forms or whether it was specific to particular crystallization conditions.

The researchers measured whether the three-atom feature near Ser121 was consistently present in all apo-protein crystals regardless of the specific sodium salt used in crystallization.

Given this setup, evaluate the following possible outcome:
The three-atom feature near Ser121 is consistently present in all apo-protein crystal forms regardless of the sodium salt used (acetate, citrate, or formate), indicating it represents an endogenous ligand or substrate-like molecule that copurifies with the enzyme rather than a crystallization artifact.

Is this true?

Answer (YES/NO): NO